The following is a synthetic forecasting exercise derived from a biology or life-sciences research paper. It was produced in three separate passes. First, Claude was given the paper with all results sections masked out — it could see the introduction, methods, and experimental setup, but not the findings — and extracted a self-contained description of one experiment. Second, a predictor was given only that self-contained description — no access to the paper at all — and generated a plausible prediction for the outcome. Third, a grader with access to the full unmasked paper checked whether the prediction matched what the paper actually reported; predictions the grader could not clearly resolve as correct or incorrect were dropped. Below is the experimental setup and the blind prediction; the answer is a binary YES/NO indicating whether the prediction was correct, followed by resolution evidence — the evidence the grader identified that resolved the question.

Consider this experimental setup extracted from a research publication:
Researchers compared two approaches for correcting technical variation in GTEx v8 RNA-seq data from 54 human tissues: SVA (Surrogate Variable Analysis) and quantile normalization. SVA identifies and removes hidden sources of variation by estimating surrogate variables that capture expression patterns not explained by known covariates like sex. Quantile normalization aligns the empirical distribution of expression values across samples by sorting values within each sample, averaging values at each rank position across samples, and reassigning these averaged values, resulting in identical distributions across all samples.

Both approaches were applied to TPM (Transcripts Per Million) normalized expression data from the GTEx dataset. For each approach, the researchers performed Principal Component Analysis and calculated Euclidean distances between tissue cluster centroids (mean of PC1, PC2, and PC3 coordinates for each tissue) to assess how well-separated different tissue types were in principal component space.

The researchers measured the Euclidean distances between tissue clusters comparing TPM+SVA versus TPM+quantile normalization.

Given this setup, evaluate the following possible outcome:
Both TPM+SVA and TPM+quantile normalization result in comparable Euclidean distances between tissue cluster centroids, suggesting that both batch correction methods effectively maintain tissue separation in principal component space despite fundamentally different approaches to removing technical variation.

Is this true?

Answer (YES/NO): NO